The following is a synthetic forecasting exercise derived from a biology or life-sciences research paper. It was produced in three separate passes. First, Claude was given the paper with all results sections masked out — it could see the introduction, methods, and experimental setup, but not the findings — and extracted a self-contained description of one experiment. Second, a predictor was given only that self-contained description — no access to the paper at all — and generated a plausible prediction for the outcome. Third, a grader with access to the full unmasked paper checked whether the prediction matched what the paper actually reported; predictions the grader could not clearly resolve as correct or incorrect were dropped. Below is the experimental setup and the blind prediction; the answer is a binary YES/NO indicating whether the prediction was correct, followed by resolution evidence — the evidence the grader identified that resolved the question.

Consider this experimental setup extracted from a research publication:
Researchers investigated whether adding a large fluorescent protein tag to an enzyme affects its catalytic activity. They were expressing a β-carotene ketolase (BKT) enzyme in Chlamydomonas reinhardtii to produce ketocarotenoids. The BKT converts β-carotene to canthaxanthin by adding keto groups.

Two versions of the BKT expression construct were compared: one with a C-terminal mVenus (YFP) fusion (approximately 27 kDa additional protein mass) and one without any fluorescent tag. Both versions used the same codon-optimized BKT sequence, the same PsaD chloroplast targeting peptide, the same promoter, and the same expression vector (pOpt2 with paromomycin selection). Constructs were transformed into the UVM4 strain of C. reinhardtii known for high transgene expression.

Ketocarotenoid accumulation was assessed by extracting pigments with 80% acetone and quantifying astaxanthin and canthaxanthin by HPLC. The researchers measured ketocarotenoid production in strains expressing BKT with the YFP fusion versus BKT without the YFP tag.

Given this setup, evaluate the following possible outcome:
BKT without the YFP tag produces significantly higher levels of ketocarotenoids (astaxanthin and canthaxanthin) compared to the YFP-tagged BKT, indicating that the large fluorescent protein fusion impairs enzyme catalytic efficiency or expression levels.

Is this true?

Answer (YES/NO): NO